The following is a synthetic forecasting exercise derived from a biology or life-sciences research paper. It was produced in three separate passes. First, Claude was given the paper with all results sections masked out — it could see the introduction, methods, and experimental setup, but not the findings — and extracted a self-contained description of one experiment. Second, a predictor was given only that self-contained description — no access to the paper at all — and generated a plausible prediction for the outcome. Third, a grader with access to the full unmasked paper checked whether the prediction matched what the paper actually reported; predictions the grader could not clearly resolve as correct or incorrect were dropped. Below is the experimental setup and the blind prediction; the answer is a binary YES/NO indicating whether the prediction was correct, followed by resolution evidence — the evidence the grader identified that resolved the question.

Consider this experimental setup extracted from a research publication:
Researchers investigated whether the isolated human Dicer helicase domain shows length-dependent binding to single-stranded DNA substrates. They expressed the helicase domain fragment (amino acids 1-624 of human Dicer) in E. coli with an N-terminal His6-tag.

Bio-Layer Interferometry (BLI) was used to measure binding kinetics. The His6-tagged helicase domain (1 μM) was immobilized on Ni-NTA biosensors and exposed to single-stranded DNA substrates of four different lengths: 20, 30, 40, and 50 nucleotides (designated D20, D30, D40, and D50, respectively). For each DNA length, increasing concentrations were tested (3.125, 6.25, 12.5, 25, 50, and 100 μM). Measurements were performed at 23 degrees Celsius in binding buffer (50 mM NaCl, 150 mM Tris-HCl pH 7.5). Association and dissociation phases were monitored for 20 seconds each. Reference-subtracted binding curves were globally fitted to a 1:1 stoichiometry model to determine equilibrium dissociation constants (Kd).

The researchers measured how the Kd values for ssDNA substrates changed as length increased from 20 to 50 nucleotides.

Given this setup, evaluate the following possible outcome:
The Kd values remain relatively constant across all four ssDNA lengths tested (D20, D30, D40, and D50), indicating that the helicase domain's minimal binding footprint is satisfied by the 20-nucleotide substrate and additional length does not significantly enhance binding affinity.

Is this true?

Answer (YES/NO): NO